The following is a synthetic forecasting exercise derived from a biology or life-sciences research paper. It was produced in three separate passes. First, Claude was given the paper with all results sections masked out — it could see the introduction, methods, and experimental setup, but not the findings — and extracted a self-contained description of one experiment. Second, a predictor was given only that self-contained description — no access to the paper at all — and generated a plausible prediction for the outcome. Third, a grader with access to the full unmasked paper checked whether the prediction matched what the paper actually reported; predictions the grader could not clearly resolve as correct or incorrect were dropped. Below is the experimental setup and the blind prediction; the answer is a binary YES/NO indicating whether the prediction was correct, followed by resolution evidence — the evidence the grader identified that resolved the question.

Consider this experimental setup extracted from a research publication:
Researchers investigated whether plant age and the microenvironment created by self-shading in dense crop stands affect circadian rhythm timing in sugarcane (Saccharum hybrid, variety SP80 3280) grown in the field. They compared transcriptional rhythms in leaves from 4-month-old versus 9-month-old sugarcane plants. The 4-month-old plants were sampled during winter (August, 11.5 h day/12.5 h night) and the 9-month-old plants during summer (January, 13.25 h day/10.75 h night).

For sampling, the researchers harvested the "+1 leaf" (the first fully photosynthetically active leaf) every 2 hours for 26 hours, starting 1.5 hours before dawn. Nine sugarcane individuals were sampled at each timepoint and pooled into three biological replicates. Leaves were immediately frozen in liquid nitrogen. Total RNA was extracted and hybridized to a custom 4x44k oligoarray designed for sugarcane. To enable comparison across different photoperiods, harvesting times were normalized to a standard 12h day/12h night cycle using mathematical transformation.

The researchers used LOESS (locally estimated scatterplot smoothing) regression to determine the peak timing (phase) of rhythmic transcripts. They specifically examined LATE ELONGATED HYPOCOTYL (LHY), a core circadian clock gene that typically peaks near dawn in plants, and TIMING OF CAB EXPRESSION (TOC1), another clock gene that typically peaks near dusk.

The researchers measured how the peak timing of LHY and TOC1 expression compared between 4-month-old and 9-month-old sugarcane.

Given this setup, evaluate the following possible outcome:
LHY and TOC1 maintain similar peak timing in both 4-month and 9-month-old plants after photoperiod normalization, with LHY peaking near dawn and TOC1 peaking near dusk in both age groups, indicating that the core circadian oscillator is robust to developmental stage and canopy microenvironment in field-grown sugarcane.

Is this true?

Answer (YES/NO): NO